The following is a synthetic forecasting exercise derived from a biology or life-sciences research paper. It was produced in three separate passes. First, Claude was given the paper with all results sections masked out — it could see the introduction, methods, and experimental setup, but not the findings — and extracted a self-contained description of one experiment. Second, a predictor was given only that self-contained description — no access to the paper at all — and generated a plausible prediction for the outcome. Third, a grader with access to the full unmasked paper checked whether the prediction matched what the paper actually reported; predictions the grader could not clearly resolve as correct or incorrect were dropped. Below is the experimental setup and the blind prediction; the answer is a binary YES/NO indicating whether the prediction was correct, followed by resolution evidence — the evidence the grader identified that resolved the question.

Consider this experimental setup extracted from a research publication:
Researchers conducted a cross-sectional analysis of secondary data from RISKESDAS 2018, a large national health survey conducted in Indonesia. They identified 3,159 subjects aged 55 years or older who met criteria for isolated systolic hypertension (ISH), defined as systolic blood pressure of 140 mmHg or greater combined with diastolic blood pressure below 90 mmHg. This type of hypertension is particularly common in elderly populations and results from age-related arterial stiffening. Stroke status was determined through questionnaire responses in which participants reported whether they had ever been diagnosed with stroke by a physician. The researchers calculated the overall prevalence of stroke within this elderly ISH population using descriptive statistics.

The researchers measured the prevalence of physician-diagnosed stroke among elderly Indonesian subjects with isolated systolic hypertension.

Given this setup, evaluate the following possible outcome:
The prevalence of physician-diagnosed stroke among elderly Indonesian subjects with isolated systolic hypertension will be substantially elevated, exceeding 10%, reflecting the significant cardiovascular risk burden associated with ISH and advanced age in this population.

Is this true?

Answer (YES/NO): NO